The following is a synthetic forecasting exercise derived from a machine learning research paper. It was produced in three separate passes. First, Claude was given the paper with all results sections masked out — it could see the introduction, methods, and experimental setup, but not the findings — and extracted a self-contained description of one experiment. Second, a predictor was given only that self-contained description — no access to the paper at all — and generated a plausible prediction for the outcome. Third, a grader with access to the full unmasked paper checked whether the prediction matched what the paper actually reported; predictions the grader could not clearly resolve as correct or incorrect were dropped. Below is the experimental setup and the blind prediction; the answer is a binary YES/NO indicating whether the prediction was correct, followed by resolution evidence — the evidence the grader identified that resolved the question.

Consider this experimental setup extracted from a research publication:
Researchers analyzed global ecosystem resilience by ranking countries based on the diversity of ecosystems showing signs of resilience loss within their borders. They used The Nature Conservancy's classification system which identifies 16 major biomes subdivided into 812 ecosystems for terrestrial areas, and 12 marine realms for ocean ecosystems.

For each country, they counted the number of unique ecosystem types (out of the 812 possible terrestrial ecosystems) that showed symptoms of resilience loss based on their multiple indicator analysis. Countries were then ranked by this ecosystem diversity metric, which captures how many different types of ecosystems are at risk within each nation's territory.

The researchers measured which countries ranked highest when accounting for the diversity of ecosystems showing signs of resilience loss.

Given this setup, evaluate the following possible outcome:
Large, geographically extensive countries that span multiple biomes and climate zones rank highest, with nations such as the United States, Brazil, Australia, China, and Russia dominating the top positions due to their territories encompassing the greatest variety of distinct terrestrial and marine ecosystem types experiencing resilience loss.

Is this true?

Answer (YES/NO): NO